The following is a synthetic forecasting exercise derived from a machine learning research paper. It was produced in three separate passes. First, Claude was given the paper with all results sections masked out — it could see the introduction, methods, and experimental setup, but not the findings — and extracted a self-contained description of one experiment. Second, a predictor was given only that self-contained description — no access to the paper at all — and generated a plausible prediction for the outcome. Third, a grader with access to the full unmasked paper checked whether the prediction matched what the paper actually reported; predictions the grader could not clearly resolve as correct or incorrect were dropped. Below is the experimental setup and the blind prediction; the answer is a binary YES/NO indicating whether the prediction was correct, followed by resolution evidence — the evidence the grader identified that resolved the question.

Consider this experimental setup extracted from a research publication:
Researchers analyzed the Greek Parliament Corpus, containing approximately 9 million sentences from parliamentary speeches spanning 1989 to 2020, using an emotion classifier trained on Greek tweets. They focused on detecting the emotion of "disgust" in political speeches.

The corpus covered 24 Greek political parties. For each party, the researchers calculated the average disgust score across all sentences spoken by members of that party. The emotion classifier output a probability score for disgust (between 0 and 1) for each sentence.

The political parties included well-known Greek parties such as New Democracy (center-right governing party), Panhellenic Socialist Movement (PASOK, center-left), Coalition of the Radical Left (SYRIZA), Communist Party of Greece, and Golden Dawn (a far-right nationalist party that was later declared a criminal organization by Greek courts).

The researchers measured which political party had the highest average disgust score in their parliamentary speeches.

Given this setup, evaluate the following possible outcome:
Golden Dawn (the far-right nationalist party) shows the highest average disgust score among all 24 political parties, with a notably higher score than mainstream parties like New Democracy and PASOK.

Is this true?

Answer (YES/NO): YES